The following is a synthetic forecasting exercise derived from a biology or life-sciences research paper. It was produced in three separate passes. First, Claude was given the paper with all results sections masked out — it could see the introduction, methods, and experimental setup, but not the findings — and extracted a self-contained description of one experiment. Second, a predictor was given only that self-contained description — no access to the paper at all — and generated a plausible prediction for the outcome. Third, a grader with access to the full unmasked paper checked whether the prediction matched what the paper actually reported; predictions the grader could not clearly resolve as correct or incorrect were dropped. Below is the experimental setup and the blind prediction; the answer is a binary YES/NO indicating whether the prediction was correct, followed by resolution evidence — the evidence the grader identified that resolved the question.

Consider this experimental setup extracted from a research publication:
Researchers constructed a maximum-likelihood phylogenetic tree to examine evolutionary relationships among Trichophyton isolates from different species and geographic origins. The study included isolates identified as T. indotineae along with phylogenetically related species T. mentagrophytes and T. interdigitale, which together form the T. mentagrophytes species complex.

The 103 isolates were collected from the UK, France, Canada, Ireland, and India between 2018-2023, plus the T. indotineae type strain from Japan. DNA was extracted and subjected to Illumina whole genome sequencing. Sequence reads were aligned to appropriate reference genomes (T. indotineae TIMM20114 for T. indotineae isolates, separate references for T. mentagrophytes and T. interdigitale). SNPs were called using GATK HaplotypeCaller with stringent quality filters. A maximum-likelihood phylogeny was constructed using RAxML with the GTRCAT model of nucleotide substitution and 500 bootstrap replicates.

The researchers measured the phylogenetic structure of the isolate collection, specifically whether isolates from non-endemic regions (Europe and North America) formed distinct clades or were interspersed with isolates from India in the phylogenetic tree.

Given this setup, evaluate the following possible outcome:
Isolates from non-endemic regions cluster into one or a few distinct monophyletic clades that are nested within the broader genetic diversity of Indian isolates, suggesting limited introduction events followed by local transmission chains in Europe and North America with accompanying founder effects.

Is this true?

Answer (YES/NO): NO